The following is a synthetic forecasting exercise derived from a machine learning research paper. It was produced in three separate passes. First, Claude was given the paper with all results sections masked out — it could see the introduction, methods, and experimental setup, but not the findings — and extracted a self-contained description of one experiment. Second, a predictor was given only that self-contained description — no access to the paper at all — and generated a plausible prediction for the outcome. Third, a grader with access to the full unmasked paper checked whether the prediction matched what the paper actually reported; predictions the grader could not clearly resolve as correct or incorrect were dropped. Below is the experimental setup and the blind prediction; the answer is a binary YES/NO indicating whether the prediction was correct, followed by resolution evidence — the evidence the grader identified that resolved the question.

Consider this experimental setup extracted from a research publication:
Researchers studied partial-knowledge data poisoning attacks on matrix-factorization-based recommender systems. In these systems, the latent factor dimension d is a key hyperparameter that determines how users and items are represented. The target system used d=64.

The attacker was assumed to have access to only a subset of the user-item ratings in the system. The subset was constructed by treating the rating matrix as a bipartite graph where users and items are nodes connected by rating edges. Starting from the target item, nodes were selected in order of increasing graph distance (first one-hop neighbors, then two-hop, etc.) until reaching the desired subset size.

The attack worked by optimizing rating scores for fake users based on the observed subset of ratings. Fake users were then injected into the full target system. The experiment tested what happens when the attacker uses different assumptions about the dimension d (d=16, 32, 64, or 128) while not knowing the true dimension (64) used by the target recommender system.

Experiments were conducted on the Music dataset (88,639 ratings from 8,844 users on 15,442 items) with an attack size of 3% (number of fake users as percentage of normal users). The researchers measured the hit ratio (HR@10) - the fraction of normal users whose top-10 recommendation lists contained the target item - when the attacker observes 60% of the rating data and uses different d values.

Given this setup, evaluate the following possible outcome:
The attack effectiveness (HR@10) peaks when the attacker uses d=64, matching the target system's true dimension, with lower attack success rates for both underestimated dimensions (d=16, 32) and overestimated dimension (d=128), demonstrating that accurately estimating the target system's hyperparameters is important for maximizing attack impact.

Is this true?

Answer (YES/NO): NO